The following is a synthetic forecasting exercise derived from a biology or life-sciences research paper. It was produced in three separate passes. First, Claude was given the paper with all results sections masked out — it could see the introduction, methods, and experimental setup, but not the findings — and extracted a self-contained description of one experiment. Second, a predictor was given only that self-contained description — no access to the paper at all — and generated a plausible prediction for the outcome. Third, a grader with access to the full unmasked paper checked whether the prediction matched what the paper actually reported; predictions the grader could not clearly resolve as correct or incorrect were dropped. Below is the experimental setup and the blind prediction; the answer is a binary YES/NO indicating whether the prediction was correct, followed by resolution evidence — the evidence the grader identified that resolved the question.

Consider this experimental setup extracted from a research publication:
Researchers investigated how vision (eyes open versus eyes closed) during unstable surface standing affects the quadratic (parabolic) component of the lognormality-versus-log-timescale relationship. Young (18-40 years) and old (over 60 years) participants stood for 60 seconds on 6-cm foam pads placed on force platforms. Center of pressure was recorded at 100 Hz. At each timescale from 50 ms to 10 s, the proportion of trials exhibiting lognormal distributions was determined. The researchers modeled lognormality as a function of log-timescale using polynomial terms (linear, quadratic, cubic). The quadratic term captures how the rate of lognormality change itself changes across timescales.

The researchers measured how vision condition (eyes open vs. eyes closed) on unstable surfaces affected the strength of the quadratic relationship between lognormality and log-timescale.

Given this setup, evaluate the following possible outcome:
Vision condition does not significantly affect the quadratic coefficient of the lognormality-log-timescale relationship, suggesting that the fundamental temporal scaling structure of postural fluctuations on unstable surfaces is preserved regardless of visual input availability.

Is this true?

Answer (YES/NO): NO